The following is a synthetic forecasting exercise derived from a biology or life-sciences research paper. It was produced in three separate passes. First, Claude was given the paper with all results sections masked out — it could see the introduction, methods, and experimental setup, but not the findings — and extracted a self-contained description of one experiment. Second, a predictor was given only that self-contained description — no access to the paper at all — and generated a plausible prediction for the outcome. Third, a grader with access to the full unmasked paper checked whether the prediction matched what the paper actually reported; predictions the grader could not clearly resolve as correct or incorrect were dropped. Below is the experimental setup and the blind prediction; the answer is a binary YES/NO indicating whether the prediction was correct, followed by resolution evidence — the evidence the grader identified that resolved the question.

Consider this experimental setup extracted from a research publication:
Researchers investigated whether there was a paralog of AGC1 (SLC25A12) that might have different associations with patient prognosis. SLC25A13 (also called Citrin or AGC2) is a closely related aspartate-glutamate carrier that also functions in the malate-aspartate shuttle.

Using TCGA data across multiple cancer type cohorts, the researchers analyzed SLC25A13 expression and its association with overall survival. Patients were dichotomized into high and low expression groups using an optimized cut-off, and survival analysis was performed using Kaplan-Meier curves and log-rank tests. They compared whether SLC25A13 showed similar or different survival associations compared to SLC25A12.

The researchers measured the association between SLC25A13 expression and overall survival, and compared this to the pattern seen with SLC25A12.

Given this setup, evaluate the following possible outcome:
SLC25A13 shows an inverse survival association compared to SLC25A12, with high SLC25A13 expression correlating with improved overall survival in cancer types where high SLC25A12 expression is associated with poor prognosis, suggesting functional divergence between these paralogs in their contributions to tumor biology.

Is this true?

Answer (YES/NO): YES